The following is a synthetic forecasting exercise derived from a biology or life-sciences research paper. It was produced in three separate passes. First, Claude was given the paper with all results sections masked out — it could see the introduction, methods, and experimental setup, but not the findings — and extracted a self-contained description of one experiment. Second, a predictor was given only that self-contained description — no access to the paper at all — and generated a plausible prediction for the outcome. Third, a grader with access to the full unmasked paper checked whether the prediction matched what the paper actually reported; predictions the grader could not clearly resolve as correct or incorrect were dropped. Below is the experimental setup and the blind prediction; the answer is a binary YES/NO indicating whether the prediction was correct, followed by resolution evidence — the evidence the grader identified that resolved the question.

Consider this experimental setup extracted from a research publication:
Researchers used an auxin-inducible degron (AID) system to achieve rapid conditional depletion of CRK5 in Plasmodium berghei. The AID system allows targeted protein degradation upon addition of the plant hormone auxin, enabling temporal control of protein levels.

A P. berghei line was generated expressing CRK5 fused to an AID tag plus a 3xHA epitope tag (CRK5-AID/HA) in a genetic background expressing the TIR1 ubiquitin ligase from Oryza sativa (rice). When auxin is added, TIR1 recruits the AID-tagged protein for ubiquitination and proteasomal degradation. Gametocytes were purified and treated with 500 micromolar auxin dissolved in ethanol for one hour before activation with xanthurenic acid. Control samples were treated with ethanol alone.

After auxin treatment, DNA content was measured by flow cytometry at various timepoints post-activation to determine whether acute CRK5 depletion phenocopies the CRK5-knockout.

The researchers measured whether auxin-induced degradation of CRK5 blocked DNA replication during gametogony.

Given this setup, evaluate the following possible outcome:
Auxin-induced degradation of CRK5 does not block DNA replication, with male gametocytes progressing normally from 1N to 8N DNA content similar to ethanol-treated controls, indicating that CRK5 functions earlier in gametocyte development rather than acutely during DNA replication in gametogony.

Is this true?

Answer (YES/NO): NO